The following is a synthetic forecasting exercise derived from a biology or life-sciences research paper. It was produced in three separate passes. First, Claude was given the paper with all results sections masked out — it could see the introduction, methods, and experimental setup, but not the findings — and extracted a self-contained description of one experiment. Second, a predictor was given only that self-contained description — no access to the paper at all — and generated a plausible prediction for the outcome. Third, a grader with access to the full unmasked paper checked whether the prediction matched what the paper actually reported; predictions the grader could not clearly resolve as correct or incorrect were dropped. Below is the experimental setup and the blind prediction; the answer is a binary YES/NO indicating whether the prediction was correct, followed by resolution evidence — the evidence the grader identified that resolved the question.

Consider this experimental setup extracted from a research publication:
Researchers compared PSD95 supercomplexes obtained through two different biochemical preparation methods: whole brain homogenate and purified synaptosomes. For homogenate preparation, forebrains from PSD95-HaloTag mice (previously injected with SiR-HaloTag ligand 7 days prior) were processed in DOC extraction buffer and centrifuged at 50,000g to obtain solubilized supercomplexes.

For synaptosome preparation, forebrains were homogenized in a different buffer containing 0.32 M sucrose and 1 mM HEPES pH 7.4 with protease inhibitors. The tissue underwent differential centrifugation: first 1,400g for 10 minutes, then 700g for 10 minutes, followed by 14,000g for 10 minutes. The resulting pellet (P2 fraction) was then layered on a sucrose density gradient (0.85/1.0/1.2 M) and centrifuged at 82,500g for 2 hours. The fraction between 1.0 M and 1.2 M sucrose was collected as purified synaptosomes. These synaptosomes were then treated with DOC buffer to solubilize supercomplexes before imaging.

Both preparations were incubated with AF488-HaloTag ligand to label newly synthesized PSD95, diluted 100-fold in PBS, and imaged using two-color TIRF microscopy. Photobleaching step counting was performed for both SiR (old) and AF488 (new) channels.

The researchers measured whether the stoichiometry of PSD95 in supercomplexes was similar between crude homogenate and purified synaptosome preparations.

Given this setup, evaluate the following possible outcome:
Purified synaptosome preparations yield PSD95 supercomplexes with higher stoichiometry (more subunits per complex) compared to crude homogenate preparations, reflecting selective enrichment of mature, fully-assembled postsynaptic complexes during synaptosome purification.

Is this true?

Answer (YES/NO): NO